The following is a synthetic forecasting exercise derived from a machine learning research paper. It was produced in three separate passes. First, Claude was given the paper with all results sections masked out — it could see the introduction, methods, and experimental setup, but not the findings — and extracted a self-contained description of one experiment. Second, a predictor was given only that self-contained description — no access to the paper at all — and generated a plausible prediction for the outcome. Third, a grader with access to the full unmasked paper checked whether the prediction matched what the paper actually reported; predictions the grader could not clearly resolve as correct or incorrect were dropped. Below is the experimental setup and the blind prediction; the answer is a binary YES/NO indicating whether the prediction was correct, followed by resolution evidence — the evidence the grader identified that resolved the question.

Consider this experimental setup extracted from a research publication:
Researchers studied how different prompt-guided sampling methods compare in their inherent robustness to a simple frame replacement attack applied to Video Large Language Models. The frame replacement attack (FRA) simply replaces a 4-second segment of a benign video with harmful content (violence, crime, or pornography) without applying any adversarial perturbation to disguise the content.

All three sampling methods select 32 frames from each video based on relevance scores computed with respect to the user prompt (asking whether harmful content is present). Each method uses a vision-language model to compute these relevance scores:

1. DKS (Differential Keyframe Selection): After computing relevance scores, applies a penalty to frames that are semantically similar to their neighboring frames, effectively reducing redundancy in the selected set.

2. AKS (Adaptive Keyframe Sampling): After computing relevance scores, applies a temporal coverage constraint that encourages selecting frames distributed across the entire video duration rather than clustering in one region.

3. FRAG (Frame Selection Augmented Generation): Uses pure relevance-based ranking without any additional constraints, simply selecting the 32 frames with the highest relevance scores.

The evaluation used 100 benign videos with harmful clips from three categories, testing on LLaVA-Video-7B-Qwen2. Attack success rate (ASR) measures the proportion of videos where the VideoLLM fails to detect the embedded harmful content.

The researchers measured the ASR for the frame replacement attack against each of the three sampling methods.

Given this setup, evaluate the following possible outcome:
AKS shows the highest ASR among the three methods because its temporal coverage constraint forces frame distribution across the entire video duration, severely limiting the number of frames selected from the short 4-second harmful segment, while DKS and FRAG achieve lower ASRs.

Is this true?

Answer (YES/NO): NO